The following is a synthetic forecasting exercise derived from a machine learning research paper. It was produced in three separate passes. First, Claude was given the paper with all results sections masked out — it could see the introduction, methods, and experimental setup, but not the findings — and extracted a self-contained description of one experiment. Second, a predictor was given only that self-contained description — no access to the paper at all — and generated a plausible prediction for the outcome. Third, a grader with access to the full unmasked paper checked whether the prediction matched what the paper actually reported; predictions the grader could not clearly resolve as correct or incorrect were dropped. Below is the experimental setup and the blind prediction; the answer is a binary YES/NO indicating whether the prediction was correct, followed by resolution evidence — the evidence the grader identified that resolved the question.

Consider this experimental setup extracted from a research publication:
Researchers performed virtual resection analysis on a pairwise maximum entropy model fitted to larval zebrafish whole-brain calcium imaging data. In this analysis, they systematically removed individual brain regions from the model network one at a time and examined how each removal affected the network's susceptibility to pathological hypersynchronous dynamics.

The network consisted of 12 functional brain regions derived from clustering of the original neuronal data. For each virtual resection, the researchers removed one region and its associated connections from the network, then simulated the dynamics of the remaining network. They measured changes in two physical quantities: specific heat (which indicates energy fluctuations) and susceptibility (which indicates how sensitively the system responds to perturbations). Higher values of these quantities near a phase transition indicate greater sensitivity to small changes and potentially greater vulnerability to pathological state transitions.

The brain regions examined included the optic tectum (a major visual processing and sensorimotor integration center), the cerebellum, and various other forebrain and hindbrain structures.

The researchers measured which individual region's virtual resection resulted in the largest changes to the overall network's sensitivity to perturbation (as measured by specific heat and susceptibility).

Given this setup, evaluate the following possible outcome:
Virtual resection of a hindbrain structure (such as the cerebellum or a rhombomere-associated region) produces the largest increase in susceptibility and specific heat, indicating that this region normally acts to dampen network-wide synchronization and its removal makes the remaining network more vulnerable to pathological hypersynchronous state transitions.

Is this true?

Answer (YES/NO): NO